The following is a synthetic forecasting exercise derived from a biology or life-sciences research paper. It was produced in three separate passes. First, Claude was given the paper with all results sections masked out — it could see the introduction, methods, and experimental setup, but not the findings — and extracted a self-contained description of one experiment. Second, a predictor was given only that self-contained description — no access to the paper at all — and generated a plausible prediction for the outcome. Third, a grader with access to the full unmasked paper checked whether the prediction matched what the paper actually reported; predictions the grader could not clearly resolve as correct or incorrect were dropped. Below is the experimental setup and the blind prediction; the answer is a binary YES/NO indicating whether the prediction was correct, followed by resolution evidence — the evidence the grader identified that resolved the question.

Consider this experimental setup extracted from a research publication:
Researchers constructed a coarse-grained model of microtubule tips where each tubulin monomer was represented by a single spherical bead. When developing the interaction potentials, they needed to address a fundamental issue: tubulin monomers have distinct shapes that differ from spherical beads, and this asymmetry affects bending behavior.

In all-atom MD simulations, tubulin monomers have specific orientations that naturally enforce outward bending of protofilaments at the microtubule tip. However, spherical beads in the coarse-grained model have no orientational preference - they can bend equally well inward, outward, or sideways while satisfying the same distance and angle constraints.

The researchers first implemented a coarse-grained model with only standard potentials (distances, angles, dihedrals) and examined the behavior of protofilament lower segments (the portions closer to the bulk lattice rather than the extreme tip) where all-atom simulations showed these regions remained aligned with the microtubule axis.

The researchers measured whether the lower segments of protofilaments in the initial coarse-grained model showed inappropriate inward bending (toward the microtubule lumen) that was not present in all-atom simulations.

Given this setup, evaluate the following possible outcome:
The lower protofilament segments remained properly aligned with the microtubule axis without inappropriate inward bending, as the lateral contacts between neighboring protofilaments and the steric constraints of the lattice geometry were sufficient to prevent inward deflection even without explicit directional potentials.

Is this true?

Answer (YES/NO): NO